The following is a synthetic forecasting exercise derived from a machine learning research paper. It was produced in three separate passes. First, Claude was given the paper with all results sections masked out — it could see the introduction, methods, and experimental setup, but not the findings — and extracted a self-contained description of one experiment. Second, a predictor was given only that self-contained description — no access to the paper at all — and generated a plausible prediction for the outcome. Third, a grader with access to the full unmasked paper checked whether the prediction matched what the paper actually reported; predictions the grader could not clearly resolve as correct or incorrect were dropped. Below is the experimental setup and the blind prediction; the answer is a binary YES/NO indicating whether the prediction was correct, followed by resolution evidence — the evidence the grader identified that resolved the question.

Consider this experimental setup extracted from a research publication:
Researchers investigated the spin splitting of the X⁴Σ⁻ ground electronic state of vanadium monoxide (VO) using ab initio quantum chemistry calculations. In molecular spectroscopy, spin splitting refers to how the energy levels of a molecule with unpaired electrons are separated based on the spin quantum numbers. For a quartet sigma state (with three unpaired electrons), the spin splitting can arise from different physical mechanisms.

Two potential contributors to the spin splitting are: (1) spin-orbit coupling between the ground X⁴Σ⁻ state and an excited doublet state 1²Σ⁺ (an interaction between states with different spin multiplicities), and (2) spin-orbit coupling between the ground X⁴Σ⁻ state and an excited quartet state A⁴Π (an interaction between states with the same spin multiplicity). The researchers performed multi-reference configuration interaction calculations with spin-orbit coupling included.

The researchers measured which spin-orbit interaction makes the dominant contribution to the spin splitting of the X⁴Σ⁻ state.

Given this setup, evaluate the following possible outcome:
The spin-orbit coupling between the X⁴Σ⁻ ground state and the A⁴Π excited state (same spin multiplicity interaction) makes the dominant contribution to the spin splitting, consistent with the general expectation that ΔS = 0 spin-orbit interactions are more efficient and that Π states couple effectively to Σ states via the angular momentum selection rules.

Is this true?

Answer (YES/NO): NO